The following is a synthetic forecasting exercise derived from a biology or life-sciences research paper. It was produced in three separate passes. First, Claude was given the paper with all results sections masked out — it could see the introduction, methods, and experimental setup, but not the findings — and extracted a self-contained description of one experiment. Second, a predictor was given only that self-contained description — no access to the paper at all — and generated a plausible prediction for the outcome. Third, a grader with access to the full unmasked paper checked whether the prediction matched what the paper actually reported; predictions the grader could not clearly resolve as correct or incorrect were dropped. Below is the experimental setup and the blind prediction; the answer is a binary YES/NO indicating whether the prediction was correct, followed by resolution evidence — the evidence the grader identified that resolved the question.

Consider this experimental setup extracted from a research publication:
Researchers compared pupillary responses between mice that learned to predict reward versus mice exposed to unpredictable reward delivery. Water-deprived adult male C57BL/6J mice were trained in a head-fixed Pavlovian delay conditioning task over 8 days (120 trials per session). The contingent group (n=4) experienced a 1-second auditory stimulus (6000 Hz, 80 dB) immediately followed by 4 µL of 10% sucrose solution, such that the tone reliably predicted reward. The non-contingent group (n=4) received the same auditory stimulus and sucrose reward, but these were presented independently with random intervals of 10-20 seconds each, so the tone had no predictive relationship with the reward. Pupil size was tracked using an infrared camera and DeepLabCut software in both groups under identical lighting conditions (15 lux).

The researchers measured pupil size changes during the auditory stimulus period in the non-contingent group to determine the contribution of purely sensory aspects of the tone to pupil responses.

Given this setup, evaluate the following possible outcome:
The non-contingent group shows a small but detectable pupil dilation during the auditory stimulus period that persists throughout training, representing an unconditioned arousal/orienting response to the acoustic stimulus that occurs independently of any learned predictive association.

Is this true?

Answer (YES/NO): NO